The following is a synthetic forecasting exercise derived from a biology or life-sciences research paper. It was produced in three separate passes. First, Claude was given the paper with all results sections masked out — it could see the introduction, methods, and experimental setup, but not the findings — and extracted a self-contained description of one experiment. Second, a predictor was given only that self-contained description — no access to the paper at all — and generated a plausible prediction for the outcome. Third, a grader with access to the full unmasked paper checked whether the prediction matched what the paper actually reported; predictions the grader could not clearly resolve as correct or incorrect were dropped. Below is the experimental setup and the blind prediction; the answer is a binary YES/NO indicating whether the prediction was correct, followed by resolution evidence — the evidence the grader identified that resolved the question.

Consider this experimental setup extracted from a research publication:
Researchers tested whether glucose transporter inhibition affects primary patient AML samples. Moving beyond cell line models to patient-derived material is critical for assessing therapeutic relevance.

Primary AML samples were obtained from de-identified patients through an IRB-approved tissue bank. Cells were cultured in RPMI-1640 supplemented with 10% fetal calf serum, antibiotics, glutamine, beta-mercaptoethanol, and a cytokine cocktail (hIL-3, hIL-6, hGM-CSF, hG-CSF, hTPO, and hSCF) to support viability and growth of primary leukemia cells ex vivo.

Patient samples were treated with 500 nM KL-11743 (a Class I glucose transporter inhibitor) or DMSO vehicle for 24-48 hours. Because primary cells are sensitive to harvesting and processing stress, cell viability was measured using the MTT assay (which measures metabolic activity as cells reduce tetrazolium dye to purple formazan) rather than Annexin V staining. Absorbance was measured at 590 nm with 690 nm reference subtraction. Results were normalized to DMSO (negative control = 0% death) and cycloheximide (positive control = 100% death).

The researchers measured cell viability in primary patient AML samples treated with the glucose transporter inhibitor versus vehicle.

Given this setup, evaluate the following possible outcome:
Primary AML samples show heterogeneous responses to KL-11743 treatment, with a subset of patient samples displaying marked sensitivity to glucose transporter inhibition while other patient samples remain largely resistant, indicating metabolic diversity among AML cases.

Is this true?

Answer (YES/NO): YES